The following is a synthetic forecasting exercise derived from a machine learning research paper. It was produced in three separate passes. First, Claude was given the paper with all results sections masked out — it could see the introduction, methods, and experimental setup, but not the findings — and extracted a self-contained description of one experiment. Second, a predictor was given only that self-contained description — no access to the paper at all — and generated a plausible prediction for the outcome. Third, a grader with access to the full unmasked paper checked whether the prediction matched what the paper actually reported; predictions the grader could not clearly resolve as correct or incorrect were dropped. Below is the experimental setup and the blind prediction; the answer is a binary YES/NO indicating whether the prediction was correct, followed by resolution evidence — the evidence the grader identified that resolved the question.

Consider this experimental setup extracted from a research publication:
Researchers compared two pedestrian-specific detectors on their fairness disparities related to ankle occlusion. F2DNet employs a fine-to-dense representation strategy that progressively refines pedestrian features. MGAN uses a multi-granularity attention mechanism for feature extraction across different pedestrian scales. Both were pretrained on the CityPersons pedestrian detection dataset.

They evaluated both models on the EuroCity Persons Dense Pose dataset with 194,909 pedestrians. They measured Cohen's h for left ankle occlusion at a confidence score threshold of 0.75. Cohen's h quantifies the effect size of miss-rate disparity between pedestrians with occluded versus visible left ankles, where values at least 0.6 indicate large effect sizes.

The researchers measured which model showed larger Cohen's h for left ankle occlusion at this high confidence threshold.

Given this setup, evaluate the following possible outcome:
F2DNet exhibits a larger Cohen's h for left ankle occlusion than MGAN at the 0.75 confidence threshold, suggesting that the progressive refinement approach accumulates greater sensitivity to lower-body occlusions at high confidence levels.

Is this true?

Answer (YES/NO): YES